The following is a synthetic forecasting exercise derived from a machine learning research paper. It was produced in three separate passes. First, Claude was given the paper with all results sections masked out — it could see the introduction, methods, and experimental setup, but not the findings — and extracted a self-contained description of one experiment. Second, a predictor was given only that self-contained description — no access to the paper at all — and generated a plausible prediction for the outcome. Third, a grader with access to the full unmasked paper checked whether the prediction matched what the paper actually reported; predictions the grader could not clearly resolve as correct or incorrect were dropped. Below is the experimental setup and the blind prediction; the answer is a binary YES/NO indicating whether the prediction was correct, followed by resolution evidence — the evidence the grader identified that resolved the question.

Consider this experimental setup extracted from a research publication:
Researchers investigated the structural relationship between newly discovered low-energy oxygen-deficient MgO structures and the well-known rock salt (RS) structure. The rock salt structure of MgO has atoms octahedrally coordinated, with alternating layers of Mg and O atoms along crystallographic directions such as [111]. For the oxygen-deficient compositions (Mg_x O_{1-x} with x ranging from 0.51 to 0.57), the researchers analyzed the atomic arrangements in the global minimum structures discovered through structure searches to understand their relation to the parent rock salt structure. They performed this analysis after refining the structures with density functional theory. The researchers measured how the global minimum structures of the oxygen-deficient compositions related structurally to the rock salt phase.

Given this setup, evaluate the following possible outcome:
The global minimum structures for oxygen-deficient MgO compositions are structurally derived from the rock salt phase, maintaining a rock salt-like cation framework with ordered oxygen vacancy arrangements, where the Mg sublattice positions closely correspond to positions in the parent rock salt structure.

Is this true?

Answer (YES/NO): YES